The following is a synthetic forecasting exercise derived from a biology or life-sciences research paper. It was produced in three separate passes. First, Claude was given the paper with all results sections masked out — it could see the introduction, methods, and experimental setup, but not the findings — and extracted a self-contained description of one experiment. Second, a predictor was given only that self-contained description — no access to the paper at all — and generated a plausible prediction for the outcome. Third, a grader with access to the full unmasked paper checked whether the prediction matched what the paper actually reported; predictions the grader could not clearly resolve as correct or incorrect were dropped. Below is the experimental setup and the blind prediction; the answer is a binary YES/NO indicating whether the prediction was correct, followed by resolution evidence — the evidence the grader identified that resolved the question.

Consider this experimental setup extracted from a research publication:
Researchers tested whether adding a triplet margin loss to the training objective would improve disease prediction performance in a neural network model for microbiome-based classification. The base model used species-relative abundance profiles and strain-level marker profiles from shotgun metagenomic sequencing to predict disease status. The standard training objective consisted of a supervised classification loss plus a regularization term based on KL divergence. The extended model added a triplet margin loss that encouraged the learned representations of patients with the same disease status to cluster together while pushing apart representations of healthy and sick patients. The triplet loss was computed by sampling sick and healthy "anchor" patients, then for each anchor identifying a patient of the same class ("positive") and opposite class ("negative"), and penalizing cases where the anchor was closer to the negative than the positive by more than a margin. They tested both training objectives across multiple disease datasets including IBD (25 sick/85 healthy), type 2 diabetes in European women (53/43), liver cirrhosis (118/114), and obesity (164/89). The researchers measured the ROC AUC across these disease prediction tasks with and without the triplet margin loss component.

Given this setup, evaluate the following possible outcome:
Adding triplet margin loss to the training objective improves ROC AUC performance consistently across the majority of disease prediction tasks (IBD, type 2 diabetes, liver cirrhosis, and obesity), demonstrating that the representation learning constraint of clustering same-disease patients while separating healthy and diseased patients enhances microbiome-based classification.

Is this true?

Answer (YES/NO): NO